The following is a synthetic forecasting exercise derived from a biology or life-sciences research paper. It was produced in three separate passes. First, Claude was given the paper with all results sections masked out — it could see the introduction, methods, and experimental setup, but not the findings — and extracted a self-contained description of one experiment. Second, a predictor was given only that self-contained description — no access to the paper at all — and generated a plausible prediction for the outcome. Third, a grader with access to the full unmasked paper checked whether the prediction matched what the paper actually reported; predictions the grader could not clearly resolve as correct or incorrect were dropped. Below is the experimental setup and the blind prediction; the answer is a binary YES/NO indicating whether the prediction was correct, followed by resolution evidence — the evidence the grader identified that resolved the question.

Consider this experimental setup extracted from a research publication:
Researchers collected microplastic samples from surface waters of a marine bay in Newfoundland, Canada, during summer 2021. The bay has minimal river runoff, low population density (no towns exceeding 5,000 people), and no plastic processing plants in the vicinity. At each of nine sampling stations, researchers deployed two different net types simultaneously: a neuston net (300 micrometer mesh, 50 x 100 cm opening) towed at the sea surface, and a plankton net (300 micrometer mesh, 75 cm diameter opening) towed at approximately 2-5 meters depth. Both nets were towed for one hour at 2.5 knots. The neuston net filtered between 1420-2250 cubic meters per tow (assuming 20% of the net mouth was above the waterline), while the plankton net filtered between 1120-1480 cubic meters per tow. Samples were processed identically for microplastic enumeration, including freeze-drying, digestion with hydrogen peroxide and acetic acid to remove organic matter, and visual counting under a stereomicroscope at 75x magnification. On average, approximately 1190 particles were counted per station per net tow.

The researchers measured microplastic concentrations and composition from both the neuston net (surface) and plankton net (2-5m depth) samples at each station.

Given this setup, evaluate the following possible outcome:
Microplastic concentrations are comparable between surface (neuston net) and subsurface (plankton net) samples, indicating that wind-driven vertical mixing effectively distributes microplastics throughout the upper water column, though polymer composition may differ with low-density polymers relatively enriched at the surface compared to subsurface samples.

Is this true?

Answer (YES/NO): YES